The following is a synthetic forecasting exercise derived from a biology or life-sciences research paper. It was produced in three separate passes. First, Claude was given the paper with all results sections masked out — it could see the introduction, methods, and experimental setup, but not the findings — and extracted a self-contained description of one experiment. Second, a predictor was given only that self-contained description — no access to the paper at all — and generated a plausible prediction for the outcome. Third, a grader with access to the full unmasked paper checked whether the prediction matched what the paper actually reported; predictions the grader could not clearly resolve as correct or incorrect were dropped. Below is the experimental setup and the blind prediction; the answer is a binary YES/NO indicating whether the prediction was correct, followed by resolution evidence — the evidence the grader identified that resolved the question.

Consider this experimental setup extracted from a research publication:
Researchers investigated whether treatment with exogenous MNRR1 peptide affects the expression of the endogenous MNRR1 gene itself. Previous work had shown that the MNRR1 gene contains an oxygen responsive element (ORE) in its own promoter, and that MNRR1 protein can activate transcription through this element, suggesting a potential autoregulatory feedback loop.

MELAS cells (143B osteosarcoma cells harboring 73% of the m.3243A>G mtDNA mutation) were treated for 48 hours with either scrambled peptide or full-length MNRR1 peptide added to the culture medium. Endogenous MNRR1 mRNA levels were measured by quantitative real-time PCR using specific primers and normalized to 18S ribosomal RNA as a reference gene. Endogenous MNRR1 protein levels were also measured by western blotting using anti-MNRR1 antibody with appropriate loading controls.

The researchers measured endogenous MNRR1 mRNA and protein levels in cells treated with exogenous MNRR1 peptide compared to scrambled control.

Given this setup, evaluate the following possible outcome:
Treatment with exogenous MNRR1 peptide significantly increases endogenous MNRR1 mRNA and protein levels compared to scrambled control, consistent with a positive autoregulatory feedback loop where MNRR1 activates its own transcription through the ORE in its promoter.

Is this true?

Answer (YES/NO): YES